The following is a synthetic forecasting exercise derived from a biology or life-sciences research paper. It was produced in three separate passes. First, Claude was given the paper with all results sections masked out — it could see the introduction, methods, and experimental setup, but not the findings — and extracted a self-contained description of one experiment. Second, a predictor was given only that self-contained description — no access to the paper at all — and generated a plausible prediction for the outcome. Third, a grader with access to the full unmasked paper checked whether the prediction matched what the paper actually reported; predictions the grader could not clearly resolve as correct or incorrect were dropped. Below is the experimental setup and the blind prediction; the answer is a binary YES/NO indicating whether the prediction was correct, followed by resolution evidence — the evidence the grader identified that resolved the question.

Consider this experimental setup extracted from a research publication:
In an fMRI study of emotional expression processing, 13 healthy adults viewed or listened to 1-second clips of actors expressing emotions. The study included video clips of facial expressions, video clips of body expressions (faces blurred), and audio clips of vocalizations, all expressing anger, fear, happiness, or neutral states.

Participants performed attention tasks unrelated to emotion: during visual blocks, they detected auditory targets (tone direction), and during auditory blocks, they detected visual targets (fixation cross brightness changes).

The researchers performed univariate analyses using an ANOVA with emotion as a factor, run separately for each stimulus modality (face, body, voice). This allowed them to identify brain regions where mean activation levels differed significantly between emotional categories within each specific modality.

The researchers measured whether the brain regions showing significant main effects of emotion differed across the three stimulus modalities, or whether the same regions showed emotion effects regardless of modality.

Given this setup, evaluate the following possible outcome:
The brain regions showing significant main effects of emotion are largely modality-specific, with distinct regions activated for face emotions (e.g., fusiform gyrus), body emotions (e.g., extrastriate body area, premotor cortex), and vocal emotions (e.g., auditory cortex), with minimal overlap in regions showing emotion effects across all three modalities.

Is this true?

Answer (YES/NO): NO